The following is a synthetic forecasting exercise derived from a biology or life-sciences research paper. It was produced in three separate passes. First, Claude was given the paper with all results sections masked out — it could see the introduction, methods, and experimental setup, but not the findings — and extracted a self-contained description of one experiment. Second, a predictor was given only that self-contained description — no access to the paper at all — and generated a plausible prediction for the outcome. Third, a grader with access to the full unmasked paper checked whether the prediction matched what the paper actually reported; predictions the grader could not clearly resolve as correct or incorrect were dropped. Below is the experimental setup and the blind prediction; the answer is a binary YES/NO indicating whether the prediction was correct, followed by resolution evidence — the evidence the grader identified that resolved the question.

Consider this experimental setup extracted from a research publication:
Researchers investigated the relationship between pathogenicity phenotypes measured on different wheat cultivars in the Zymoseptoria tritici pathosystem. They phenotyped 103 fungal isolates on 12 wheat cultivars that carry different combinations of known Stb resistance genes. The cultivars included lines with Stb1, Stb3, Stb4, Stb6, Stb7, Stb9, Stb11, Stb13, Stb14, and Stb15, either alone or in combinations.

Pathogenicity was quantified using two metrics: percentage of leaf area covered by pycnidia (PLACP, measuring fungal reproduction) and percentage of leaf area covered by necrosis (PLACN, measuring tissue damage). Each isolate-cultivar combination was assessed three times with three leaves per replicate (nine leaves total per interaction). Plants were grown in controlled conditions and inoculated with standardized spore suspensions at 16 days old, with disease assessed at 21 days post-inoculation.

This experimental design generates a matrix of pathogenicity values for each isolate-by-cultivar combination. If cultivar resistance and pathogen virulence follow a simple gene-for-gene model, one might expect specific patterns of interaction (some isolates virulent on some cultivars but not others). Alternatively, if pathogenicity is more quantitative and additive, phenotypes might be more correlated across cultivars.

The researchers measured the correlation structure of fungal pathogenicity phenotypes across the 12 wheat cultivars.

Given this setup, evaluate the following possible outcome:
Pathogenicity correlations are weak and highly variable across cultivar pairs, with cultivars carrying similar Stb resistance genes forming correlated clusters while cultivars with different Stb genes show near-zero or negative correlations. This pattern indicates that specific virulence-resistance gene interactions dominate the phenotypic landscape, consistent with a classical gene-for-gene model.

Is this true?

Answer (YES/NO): YES